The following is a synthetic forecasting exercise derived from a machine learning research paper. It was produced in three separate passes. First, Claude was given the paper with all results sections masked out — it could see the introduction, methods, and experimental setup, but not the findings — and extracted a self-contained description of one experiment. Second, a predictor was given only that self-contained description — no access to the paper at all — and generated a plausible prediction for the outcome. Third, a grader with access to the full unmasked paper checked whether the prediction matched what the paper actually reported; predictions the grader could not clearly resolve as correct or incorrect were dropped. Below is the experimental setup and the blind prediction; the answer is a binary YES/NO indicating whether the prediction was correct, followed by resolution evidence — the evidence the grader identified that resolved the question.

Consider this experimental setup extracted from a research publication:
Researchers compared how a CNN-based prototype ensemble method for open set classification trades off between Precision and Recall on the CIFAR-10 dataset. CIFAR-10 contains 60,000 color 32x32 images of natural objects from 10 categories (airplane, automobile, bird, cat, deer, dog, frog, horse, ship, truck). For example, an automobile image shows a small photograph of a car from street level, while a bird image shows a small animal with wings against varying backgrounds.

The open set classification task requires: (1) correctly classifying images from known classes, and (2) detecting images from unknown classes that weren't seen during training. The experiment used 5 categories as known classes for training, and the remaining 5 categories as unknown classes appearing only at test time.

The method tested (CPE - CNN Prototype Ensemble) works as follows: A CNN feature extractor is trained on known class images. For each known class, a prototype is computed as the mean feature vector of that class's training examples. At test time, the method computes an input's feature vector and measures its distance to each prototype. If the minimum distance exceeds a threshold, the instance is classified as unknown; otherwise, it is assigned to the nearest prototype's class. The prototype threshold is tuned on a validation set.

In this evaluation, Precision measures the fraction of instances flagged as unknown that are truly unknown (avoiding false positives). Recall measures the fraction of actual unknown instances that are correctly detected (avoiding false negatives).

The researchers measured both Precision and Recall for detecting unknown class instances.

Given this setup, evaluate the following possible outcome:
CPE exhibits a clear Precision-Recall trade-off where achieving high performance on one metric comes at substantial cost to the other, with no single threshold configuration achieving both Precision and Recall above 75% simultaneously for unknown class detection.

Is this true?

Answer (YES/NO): YES